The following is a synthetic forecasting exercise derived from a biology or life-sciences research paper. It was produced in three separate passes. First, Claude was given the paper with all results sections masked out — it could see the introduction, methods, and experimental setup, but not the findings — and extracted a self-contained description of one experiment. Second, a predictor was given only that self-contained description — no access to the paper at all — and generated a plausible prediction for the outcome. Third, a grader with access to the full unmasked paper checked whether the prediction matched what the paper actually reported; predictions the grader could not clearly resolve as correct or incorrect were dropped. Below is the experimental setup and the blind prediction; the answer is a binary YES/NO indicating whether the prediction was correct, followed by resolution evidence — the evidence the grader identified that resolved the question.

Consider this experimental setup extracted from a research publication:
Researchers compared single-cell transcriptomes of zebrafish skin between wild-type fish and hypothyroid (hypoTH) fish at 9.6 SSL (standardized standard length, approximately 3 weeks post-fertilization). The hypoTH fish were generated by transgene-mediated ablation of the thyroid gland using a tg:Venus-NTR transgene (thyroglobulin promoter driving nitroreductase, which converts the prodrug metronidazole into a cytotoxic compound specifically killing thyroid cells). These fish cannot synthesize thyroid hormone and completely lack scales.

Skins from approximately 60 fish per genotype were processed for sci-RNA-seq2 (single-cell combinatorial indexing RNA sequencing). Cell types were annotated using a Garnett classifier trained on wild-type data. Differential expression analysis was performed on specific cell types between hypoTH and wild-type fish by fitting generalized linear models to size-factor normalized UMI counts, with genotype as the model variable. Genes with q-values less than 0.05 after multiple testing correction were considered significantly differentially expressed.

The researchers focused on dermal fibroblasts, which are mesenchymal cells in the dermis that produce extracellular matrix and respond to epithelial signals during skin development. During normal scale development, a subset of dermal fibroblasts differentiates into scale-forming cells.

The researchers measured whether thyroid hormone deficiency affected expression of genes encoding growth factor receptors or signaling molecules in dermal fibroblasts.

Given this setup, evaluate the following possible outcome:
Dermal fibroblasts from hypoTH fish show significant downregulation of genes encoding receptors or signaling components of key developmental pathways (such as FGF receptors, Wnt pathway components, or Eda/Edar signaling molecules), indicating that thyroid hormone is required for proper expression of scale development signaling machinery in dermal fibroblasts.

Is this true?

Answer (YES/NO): NO